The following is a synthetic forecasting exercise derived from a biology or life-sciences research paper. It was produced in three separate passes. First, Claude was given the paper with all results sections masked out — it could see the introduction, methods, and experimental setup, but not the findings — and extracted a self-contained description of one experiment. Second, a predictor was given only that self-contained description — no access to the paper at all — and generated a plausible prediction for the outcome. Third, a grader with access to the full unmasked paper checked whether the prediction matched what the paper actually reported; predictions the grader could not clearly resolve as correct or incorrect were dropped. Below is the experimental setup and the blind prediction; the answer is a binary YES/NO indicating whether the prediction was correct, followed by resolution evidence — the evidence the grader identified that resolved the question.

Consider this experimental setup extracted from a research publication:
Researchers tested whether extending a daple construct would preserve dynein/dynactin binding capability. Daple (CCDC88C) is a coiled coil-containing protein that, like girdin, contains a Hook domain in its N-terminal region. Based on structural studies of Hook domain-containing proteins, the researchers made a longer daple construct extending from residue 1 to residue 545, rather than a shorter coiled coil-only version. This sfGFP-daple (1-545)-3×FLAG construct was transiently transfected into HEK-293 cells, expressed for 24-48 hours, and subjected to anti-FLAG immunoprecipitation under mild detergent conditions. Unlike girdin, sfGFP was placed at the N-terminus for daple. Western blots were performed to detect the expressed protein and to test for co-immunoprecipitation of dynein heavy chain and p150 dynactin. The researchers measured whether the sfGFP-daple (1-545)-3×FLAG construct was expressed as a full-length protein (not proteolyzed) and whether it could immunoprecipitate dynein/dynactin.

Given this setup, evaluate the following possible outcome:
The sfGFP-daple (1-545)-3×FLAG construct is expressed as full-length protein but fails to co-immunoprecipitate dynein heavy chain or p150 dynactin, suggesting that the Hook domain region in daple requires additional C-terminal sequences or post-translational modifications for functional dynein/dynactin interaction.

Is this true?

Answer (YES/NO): NO